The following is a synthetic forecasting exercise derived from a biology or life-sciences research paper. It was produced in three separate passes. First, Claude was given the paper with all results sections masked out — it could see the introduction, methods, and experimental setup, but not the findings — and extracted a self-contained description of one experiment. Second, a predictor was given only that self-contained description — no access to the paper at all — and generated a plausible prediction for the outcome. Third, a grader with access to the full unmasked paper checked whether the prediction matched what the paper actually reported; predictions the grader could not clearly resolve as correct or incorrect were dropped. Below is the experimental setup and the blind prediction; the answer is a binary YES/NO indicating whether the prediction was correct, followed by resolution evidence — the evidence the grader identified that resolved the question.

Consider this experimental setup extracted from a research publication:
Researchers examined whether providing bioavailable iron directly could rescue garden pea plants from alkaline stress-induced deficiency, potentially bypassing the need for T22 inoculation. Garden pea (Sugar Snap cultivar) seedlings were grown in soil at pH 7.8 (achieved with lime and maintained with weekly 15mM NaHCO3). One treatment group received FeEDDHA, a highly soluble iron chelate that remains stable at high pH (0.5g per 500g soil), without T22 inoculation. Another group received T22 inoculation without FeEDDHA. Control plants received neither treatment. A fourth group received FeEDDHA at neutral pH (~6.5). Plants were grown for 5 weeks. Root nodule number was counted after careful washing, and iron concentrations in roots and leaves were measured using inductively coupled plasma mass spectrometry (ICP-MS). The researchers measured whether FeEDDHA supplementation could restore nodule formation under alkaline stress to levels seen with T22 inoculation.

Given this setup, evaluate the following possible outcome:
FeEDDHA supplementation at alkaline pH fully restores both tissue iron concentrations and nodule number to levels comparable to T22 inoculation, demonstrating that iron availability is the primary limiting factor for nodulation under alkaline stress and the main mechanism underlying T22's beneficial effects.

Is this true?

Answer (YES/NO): NO